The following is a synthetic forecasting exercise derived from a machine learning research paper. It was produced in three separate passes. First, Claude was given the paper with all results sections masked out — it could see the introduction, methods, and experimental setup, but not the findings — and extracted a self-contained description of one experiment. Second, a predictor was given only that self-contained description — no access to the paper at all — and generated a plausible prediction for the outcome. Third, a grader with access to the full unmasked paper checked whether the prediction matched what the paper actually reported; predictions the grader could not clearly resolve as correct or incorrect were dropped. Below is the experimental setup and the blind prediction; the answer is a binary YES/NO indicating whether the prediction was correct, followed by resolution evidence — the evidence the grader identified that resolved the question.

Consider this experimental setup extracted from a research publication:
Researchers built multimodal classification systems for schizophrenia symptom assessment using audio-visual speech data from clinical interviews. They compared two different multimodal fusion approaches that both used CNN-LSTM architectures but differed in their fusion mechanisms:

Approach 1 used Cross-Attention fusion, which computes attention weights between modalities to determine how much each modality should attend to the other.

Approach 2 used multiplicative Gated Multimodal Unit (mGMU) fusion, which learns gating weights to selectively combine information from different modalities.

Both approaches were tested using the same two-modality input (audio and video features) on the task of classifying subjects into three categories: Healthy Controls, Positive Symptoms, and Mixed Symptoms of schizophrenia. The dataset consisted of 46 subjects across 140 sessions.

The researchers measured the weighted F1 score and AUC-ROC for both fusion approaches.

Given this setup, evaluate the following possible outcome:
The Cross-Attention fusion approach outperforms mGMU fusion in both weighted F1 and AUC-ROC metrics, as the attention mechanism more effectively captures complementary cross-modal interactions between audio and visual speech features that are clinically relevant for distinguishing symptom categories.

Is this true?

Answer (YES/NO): NO